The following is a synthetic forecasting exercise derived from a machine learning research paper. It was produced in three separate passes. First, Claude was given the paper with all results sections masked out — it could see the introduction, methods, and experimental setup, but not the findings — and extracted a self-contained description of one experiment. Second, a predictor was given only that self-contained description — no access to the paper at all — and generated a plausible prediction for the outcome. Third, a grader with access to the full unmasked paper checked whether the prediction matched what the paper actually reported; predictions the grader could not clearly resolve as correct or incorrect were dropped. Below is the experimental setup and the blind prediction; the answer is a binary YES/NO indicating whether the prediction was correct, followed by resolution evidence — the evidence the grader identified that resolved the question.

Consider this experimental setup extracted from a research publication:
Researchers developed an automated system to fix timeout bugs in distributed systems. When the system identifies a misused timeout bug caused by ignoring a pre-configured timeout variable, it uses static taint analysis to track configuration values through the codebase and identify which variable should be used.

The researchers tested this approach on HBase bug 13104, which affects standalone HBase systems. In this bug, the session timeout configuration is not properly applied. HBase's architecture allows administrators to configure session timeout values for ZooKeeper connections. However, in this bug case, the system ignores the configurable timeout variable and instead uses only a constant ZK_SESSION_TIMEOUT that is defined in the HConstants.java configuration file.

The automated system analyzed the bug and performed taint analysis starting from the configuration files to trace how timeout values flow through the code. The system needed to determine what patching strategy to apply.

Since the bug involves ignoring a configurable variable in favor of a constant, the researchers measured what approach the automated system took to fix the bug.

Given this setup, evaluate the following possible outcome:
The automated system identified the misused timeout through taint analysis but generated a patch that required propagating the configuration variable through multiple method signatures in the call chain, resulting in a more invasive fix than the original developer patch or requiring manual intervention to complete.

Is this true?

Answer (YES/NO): NO